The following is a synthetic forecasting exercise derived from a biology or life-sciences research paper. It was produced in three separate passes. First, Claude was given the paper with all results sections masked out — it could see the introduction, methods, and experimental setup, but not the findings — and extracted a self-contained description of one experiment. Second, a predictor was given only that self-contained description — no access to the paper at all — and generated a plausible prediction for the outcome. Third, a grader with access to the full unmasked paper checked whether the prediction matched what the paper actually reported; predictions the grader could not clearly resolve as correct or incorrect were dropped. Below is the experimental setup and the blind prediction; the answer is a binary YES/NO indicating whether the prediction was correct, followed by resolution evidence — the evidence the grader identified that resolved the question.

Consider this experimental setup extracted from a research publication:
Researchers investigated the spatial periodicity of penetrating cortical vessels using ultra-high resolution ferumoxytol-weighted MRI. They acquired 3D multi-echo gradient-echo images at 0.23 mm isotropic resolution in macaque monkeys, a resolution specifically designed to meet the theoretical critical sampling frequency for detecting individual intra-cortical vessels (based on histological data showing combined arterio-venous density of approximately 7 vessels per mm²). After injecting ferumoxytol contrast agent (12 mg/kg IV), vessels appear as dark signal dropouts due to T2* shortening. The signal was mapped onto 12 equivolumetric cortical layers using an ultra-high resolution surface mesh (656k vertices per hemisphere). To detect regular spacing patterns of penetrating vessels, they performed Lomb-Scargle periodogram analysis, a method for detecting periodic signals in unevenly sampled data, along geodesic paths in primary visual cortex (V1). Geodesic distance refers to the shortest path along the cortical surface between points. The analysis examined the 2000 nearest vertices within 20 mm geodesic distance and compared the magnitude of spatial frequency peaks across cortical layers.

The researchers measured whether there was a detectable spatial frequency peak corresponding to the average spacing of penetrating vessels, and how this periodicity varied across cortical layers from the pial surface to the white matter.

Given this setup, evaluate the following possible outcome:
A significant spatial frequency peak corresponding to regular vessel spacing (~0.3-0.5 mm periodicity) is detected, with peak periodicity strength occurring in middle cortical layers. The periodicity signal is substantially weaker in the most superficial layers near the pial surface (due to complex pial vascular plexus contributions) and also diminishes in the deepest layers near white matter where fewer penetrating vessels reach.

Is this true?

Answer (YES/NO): NO